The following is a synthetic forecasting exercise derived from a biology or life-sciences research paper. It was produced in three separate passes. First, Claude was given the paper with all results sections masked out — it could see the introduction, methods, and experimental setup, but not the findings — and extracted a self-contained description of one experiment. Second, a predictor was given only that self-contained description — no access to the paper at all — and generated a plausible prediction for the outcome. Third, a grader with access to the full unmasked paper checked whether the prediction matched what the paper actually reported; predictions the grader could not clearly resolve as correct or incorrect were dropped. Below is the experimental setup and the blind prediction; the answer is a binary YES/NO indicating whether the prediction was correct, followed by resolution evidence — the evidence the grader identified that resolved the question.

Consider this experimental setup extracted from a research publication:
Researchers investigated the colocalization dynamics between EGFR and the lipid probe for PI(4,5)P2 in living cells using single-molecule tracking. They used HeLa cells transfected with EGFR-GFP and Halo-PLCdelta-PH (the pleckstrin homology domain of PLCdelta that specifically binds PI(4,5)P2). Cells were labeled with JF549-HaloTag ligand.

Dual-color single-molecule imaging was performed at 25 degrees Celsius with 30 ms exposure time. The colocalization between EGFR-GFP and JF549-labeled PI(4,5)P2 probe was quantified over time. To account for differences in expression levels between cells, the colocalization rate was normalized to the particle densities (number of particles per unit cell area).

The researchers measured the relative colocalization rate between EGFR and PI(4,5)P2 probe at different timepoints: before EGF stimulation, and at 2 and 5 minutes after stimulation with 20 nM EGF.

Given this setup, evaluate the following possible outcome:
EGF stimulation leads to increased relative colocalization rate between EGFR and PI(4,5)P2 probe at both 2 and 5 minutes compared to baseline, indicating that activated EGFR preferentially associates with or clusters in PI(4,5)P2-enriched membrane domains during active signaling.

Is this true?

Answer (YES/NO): NO